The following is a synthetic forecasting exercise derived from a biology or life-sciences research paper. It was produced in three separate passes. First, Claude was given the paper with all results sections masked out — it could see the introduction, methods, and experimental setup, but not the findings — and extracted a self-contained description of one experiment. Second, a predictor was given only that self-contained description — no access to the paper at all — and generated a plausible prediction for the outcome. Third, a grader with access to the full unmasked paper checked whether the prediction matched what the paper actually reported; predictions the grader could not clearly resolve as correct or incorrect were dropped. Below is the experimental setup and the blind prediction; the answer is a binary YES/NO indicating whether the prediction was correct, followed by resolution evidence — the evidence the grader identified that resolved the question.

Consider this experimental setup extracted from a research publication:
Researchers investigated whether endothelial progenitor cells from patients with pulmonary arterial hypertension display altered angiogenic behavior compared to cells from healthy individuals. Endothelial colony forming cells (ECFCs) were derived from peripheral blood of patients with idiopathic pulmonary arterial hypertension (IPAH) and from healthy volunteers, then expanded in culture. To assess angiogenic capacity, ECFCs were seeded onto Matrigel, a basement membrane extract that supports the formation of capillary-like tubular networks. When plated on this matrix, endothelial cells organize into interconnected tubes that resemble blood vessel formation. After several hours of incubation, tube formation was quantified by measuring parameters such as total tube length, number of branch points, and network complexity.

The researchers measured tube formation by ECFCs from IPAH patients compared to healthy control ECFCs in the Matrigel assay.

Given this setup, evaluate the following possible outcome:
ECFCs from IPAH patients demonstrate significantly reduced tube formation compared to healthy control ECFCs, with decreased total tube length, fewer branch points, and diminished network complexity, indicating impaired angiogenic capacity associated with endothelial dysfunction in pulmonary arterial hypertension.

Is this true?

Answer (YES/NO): NO